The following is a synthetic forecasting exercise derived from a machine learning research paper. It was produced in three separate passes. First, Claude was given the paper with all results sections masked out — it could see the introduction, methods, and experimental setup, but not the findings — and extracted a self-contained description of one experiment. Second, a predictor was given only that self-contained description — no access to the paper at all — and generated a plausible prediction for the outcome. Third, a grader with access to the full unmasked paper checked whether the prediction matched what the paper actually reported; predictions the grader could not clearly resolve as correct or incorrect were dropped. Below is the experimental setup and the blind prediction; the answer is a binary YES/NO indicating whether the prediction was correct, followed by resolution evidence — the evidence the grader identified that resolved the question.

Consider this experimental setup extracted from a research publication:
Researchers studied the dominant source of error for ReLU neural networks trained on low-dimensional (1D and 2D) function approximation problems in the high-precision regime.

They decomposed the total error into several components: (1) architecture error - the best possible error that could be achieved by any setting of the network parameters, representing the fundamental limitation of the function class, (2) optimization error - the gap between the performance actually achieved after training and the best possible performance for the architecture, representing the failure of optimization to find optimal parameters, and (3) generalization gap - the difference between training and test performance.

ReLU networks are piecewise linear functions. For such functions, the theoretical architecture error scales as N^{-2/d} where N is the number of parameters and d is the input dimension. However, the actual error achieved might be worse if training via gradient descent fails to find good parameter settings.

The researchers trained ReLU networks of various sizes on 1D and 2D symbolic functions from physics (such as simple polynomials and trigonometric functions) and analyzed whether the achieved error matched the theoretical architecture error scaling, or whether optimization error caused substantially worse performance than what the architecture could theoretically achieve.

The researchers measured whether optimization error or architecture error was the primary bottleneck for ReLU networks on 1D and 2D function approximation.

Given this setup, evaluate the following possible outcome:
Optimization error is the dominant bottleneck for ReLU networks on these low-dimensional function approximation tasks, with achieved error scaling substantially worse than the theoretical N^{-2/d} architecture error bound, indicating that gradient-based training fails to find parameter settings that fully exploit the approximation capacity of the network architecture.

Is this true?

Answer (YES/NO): YES